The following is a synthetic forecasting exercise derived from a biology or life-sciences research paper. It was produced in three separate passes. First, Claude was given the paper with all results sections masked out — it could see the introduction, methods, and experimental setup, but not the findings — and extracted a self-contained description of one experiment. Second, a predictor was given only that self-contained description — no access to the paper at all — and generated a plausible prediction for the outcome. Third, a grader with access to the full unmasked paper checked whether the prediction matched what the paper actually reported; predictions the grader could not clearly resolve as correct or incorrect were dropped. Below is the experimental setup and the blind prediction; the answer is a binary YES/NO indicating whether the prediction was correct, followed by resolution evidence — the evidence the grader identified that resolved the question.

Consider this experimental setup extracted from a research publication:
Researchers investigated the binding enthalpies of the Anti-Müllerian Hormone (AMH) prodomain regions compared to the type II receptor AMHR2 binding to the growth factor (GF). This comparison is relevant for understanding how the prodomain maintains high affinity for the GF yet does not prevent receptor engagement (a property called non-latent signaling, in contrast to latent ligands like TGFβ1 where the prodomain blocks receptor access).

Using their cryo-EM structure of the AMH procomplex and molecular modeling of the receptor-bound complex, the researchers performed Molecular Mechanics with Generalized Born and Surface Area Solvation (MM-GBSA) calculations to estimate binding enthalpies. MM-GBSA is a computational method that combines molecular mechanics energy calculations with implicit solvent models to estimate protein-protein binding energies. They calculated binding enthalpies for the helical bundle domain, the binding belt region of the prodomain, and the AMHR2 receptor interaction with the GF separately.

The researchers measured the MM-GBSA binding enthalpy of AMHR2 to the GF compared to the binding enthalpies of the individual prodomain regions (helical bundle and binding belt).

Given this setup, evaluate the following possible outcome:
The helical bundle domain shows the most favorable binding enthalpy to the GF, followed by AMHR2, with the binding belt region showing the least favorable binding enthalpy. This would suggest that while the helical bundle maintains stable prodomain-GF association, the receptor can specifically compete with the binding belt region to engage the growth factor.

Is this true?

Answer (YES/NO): NO